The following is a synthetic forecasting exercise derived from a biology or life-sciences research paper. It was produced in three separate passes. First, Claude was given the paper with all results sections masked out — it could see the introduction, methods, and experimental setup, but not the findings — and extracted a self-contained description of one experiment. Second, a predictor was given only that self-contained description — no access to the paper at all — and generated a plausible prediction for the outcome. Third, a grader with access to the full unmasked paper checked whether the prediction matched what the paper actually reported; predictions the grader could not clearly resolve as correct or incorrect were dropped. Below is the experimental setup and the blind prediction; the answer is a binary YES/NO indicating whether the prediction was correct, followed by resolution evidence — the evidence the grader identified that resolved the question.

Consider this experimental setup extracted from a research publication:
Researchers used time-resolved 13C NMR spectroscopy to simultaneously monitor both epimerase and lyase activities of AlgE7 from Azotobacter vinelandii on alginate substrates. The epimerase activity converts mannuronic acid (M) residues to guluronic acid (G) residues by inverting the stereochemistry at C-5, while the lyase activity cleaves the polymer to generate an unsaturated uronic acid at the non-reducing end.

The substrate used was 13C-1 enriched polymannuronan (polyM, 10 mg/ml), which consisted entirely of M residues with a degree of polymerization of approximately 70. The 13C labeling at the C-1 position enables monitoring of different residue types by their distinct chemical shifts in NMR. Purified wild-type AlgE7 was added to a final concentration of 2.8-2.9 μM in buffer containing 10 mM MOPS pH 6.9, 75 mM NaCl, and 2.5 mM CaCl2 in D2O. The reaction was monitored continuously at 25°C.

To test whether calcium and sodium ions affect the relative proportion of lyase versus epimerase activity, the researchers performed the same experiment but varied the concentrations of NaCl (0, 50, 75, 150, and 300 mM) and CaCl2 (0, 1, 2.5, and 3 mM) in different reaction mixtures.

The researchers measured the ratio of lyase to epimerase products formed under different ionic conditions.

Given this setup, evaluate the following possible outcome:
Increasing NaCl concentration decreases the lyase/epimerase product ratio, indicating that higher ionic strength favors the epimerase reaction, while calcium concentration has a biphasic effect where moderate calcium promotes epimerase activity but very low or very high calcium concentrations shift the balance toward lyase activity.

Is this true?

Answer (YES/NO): NO